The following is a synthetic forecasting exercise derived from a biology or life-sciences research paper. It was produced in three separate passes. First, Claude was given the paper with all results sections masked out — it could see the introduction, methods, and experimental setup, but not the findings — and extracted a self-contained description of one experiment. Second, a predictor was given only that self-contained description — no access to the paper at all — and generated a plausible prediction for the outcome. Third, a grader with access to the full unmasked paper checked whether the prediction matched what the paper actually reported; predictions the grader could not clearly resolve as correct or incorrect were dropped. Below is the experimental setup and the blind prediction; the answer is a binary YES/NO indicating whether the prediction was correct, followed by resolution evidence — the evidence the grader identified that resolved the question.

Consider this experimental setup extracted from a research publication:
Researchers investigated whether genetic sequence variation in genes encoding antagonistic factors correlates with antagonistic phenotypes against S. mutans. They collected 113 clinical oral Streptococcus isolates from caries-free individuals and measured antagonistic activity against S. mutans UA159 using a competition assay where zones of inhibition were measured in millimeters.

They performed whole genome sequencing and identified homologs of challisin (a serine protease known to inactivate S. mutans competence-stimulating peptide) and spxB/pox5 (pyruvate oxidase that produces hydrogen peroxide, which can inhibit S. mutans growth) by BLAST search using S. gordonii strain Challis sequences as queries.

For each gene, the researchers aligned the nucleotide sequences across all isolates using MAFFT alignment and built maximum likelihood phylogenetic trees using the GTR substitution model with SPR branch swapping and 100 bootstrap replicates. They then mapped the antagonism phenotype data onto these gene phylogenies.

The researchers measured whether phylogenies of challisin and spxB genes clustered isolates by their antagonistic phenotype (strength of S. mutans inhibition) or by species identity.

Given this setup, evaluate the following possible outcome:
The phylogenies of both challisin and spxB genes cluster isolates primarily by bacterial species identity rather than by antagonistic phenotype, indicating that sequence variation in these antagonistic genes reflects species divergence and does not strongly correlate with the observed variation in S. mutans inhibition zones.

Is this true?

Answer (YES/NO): NO